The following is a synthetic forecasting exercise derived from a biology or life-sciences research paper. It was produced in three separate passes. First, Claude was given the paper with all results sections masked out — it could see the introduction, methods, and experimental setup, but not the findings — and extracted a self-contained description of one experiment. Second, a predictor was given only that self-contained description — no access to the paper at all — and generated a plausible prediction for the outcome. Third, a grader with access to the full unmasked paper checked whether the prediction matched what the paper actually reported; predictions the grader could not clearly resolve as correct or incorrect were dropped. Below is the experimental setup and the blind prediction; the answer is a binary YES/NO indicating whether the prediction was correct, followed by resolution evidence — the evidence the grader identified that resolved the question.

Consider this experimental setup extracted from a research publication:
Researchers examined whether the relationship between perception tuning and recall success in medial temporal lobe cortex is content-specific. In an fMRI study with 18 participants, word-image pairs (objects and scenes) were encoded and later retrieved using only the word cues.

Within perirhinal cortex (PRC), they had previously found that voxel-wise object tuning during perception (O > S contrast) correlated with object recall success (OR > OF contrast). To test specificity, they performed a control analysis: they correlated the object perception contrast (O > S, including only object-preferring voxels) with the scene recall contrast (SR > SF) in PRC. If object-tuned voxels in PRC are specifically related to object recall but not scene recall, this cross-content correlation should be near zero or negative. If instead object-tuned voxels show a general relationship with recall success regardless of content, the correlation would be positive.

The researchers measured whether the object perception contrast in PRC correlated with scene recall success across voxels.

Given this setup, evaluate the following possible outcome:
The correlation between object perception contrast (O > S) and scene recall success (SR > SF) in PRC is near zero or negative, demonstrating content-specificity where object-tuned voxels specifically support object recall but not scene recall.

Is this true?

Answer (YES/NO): YES